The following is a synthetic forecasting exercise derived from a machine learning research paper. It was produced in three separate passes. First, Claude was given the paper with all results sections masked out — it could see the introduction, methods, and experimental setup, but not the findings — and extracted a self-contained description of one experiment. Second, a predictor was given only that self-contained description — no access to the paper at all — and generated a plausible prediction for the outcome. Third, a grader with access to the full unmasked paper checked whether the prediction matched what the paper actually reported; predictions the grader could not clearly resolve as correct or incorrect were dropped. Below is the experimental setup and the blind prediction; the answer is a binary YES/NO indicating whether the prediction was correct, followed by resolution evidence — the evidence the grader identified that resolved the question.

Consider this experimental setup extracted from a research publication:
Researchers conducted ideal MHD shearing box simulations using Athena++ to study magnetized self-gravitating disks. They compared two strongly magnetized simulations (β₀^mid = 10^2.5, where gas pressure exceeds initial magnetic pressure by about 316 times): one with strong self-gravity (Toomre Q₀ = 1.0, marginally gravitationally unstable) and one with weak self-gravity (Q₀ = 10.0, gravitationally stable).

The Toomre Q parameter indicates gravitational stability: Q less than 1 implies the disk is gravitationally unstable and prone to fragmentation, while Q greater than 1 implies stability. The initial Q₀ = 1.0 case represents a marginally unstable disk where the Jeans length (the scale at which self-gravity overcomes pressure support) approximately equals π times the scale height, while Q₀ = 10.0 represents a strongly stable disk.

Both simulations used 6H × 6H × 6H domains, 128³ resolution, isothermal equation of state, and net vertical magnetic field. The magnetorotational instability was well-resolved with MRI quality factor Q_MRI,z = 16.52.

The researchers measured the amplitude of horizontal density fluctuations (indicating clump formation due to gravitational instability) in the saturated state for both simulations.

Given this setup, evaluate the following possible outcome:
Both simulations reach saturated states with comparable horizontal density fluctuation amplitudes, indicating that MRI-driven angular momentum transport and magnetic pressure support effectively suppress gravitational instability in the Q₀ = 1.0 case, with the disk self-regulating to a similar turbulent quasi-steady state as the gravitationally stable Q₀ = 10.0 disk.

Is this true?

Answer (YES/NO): YES